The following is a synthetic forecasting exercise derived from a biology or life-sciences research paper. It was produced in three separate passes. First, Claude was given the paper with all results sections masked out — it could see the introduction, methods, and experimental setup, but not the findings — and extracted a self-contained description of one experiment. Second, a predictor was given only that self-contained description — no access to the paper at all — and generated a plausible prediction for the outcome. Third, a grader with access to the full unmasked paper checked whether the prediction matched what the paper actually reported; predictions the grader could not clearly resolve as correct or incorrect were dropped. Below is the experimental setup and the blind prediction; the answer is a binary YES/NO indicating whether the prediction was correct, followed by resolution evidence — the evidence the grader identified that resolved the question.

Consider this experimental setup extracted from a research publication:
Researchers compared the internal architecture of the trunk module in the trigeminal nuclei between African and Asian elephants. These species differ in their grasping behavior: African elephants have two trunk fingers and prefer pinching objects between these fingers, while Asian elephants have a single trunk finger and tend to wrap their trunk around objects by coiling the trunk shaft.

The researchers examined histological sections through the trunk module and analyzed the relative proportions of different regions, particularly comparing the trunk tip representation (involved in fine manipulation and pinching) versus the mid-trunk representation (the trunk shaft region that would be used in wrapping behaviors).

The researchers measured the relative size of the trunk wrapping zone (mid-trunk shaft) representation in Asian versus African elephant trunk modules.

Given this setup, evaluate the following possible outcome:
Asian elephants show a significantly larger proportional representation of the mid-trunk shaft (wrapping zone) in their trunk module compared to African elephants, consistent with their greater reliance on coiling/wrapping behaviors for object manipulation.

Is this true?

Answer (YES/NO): YES